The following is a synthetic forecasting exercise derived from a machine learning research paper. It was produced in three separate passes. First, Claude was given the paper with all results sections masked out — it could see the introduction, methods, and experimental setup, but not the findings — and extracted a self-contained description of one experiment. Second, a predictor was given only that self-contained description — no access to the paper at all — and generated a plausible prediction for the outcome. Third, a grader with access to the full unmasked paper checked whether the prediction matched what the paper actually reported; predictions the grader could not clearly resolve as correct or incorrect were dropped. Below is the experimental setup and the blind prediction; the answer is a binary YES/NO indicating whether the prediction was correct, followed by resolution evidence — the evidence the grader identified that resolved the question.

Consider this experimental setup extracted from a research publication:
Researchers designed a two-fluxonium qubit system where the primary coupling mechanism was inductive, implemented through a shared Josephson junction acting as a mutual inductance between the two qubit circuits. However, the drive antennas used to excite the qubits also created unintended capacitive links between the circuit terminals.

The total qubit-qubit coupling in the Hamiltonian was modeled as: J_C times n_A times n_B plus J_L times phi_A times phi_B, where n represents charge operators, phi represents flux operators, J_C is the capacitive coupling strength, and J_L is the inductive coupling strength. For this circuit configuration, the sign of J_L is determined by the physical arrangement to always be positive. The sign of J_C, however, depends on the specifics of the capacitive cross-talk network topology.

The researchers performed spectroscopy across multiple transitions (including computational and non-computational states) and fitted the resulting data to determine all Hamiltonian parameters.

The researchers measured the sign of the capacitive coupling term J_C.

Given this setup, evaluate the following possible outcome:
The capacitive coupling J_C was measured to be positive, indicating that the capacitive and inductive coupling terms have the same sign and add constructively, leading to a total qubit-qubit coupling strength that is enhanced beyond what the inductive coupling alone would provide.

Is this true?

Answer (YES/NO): NO